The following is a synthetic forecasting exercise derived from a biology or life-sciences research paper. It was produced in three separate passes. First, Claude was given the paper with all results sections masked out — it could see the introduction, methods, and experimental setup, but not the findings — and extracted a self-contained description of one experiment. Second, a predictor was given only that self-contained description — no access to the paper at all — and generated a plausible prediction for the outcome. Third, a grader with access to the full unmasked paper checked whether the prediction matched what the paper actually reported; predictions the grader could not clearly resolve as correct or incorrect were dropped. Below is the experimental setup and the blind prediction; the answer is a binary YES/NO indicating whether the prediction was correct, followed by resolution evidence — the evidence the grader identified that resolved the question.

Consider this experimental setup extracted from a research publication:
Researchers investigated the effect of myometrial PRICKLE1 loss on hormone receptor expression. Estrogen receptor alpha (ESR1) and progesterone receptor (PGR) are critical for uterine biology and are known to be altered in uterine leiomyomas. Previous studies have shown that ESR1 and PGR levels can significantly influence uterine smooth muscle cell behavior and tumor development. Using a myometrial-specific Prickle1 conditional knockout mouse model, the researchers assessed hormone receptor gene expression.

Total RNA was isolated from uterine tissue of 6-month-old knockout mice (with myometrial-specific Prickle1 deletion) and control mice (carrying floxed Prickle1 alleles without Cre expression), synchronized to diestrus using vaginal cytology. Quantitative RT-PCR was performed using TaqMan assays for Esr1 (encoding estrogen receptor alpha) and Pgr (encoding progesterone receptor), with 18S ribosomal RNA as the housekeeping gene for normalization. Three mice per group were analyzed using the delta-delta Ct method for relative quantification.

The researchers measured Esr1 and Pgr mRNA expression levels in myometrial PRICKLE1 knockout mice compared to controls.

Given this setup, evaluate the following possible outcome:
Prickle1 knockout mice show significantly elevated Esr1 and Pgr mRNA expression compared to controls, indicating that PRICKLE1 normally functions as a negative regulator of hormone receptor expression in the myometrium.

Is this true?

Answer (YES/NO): YES